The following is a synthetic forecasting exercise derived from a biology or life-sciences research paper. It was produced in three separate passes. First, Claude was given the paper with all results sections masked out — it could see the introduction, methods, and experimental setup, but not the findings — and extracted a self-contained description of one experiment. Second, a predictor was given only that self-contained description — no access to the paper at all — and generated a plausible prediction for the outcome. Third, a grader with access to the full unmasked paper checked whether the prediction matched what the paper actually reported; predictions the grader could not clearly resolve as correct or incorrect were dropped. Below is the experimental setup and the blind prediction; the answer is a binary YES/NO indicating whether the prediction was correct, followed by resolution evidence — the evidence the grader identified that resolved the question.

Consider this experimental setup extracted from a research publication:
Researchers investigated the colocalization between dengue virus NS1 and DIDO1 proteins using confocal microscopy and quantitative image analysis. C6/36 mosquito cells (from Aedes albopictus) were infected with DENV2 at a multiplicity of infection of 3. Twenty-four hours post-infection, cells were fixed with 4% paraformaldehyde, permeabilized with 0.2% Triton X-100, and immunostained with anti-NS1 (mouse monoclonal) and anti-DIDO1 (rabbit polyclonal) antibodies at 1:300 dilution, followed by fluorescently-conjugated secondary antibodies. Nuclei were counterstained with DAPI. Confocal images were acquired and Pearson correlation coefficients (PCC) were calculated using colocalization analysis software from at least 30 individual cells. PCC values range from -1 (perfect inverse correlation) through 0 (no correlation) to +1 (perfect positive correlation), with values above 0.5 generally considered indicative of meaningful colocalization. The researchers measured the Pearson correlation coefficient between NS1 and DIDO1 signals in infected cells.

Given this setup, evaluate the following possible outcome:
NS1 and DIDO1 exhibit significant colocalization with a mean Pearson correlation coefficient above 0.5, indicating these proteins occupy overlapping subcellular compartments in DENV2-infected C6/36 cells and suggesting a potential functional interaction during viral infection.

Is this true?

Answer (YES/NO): YES